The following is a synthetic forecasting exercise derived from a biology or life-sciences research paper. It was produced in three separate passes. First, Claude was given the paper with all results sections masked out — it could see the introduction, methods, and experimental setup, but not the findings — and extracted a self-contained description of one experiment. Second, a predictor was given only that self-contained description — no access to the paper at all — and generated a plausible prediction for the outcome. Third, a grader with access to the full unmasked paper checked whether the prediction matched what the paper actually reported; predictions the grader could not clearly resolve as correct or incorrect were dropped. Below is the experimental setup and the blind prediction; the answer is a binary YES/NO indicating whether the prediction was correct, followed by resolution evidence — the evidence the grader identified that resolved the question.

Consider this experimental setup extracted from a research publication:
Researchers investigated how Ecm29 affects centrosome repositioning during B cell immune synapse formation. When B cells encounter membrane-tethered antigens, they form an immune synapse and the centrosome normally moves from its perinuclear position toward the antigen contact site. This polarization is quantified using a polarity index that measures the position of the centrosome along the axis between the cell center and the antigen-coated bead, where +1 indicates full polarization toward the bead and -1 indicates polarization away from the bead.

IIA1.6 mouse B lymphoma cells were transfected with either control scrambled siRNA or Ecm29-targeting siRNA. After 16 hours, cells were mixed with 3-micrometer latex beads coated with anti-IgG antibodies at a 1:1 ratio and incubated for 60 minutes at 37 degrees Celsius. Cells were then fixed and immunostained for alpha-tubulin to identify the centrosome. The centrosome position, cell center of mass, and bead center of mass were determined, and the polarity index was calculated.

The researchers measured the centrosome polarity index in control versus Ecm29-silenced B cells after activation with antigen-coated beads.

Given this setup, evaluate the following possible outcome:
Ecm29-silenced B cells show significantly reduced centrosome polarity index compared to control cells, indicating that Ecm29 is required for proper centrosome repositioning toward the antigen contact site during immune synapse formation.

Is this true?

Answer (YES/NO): YES